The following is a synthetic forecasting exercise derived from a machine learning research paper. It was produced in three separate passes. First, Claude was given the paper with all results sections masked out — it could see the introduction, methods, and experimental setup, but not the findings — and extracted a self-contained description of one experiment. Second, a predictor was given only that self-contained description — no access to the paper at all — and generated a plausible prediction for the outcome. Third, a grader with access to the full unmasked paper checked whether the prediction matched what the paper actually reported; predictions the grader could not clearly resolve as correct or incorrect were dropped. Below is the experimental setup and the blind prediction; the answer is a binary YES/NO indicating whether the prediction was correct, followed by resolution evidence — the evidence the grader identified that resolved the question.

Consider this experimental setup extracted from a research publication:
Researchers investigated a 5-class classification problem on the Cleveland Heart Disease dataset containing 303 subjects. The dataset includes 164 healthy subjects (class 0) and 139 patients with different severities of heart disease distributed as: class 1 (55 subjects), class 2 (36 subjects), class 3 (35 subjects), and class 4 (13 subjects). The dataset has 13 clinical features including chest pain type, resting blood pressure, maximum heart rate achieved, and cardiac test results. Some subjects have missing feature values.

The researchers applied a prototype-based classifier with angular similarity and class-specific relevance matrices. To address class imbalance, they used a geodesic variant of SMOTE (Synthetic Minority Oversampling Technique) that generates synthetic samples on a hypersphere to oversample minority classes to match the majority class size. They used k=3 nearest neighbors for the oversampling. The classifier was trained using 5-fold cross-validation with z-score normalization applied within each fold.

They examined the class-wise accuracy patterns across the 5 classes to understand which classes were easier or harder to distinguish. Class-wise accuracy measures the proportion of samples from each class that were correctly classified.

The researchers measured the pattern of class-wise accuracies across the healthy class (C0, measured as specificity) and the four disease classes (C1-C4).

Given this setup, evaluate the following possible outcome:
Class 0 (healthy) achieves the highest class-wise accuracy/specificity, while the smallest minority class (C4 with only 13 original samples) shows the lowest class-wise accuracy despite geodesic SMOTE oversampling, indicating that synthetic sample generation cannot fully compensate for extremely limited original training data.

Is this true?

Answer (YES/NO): NO